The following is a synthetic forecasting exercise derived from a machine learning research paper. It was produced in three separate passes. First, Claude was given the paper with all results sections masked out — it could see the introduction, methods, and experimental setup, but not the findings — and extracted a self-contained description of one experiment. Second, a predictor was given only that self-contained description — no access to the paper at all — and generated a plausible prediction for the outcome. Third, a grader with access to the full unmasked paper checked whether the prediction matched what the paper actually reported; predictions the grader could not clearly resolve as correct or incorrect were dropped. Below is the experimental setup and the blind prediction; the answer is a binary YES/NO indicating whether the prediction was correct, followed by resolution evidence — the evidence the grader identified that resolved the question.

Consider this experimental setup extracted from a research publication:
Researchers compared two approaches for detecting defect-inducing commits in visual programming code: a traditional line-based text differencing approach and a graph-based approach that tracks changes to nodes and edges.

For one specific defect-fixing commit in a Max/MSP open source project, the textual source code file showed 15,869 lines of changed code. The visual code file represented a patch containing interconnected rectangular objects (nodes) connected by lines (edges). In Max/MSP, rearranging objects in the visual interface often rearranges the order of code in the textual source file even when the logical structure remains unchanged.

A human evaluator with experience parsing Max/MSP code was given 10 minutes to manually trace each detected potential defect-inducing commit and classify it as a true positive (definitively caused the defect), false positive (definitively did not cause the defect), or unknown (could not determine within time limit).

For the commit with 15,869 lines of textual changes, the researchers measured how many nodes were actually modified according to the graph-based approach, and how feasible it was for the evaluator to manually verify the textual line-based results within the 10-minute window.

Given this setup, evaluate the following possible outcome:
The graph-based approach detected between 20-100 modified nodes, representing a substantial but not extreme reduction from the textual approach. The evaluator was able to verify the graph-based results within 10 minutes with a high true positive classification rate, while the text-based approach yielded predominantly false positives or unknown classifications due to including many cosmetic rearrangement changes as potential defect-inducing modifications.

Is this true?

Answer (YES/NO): NO